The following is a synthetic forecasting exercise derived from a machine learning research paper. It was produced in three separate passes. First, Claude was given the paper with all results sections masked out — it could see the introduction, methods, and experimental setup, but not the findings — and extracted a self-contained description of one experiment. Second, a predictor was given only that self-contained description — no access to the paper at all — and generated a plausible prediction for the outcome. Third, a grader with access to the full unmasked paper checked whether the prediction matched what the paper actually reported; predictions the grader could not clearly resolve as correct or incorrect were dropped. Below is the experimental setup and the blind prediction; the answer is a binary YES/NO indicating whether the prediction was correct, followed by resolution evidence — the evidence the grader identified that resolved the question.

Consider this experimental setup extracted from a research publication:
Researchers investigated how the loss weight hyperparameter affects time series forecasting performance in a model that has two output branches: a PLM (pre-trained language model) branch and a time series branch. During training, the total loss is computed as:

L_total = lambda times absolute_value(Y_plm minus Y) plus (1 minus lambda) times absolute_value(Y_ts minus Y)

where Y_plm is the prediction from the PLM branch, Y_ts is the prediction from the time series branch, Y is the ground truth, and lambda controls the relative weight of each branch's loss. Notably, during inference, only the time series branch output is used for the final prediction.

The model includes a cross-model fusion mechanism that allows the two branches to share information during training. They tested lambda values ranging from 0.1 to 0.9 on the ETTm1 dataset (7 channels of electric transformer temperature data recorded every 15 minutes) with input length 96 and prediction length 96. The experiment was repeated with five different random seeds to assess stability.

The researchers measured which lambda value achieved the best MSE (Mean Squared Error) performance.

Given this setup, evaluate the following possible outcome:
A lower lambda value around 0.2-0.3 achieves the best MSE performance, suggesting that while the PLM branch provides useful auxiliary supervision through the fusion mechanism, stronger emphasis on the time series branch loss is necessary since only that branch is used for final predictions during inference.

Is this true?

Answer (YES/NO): NO